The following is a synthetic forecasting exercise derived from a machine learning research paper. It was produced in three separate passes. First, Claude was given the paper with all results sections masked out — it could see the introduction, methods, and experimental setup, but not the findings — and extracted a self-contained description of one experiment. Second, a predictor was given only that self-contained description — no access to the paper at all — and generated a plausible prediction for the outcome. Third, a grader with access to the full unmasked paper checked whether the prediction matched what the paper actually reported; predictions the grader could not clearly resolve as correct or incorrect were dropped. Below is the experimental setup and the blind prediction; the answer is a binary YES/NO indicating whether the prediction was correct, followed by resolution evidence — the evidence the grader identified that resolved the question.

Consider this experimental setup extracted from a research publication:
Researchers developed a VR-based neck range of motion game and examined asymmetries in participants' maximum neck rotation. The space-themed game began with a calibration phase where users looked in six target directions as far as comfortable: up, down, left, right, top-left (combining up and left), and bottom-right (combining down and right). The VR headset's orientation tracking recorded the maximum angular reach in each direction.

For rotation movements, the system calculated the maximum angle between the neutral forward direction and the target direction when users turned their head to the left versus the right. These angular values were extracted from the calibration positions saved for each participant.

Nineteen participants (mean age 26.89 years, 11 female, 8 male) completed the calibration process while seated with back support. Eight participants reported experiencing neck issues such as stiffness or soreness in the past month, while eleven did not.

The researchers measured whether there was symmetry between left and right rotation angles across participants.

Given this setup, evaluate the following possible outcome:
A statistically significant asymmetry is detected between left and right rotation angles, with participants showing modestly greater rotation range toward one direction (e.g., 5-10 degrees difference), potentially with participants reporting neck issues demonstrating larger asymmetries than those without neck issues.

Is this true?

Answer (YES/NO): NO